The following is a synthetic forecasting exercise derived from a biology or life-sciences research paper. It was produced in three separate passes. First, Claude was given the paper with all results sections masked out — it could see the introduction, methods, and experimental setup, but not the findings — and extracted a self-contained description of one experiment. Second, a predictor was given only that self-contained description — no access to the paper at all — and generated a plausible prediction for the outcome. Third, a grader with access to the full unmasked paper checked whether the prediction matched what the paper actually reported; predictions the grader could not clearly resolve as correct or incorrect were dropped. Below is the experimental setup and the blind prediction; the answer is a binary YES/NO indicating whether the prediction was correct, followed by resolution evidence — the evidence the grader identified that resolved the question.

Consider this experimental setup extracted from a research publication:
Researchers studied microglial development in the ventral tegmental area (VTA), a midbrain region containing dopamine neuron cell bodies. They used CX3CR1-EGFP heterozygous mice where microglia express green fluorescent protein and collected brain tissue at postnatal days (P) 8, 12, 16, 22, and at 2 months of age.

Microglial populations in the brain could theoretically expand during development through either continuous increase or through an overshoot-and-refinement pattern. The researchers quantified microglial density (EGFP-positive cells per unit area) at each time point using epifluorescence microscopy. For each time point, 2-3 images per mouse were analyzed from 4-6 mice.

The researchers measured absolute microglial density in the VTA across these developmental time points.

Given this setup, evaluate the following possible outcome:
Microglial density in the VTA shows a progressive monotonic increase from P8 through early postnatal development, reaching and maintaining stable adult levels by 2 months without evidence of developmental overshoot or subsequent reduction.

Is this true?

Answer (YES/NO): NO